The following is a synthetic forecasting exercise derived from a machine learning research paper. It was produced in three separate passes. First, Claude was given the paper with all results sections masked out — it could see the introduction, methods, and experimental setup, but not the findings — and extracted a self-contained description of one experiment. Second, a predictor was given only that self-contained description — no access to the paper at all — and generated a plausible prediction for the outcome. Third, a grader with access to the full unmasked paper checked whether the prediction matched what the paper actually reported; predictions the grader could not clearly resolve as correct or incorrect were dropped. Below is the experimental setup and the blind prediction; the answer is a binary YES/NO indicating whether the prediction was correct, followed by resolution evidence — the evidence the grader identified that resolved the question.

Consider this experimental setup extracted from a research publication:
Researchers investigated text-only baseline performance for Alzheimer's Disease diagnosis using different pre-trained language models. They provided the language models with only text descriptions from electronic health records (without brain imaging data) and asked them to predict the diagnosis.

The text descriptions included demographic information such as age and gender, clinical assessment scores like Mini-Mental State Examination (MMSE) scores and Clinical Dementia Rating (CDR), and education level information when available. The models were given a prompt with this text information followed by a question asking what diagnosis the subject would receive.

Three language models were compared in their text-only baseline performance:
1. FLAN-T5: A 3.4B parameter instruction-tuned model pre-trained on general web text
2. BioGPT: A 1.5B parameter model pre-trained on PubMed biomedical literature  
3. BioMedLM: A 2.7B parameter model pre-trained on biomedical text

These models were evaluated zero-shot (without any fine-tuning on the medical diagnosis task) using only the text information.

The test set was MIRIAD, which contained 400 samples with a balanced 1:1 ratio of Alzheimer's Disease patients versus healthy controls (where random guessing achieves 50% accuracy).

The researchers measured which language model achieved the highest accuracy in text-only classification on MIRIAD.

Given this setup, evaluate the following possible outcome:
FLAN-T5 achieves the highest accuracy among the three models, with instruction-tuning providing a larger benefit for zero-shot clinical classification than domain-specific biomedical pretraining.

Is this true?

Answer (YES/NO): YES